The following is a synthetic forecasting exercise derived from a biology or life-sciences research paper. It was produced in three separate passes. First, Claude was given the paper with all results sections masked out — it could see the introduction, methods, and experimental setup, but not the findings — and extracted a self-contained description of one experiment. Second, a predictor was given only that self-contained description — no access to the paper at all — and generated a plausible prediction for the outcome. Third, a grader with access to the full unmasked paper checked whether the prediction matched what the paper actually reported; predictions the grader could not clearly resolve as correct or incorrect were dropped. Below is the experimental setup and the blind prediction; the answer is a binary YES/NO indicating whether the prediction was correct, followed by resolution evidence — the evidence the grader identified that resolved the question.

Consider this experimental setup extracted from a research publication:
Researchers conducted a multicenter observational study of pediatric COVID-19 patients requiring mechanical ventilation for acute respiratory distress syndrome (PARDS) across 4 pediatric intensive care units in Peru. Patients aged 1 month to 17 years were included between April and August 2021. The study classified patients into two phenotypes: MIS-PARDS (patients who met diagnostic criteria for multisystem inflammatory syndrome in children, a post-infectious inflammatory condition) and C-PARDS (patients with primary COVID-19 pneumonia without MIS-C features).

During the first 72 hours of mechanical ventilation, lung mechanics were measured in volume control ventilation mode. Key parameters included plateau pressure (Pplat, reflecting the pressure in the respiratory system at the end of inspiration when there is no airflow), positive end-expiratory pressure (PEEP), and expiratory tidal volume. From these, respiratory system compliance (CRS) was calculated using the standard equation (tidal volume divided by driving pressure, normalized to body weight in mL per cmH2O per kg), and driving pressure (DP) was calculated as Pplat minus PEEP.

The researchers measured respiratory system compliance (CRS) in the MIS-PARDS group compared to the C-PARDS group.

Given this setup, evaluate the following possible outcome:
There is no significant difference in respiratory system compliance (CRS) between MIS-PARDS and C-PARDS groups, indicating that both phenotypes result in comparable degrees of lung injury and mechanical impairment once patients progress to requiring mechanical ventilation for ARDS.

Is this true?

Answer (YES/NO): NO